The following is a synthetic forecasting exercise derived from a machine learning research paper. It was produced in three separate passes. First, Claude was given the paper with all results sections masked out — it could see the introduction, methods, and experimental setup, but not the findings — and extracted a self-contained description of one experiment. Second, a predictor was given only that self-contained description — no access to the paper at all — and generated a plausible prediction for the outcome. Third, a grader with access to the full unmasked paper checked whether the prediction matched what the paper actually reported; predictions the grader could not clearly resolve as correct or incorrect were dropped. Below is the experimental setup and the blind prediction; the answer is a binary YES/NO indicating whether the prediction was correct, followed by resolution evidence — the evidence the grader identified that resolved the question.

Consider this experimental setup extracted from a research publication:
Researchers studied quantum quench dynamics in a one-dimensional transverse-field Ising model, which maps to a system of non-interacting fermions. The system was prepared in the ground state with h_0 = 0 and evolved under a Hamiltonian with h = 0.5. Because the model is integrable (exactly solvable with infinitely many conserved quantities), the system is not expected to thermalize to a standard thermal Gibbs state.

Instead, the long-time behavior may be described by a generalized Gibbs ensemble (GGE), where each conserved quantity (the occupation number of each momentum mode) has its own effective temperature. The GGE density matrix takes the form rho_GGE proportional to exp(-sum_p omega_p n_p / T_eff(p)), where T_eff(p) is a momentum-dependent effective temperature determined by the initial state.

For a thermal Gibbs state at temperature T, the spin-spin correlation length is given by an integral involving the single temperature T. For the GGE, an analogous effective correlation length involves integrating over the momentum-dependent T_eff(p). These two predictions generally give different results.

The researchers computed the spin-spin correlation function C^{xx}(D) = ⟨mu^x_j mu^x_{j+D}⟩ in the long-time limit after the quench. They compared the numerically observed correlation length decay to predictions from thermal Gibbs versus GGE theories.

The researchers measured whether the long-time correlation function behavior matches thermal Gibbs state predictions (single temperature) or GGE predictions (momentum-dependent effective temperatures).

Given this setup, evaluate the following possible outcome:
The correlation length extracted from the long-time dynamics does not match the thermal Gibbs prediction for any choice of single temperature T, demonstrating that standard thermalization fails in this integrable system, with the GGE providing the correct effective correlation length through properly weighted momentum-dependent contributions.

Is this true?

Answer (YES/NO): YES